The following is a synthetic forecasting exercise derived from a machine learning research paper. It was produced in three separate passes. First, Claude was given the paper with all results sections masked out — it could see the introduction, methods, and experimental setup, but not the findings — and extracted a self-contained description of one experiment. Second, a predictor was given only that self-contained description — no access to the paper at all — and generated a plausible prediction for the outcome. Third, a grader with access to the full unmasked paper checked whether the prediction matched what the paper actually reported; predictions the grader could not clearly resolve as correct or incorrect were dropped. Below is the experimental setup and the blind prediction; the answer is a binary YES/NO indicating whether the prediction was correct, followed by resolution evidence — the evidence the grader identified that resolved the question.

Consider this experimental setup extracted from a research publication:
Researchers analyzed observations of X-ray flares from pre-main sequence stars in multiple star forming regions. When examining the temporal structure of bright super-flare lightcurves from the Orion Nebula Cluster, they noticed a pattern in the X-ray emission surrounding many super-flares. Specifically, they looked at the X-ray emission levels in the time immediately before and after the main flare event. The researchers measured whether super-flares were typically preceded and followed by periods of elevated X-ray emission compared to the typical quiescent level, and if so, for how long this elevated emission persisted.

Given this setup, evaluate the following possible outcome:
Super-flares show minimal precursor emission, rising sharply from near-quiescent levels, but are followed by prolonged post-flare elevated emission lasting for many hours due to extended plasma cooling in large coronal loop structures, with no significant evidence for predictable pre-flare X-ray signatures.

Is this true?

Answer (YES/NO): NO